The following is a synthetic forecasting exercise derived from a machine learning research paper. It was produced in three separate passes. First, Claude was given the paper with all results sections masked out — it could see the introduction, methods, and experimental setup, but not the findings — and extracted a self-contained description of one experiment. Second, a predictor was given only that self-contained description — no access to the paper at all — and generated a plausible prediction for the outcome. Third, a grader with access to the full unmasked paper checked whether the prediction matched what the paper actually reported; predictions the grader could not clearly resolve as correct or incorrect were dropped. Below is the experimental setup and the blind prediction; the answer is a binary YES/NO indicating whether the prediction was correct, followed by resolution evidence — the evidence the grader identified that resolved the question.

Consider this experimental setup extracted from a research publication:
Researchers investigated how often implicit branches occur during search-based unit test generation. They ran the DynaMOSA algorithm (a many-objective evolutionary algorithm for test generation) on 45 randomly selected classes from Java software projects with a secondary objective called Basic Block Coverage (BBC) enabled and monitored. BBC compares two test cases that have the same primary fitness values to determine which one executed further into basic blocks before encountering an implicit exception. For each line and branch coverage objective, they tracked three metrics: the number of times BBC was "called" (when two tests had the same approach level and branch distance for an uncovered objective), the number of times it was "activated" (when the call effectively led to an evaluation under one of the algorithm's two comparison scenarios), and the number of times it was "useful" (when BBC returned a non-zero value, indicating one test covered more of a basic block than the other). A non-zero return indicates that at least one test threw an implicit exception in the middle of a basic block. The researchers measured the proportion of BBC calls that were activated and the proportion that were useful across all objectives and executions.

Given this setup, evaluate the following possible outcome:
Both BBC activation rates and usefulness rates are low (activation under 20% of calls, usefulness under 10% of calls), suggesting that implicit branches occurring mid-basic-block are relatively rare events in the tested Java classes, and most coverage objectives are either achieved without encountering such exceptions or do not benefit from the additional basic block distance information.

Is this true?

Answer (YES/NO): NO